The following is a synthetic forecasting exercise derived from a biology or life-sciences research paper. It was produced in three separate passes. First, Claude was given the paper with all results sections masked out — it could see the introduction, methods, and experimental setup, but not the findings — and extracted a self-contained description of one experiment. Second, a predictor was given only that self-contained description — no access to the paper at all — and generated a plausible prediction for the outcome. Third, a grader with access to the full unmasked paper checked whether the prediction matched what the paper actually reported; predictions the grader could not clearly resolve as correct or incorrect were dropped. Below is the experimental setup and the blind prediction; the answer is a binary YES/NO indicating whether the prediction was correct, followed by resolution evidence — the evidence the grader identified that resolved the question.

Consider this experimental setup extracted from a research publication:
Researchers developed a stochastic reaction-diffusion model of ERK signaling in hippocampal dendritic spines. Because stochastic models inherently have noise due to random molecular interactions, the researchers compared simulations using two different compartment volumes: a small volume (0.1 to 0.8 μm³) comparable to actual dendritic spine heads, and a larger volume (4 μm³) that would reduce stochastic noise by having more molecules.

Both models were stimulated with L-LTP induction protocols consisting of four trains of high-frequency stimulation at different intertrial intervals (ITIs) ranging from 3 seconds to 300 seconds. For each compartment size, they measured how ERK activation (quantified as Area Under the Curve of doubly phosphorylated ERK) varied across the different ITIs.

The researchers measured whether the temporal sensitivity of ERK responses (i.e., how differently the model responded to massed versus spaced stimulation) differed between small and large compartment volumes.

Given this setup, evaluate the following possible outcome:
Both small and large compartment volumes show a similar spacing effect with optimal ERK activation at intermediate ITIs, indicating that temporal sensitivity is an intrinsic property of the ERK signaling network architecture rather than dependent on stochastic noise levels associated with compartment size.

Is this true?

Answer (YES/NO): YES